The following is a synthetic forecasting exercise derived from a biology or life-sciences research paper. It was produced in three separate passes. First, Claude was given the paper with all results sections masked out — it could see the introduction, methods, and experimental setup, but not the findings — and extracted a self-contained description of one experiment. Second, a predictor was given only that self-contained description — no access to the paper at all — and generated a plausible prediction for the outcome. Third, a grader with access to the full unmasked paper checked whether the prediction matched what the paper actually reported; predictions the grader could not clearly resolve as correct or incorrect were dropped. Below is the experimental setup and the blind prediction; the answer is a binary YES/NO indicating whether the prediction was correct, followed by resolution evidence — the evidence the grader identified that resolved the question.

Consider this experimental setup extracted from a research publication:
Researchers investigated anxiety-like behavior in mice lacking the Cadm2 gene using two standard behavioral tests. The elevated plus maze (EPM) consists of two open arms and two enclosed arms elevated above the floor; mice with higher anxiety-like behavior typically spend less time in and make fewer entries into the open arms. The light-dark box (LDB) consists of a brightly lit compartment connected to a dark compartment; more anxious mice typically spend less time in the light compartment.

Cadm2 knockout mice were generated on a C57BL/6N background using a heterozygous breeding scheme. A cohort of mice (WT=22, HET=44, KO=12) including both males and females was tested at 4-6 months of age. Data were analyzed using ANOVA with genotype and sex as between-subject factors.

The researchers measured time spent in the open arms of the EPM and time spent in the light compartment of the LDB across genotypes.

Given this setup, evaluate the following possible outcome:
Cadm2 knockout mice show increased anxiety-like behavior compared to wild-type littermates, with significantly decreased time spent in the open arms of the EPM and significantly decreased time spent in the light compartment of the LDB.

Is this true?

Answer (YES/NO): NO